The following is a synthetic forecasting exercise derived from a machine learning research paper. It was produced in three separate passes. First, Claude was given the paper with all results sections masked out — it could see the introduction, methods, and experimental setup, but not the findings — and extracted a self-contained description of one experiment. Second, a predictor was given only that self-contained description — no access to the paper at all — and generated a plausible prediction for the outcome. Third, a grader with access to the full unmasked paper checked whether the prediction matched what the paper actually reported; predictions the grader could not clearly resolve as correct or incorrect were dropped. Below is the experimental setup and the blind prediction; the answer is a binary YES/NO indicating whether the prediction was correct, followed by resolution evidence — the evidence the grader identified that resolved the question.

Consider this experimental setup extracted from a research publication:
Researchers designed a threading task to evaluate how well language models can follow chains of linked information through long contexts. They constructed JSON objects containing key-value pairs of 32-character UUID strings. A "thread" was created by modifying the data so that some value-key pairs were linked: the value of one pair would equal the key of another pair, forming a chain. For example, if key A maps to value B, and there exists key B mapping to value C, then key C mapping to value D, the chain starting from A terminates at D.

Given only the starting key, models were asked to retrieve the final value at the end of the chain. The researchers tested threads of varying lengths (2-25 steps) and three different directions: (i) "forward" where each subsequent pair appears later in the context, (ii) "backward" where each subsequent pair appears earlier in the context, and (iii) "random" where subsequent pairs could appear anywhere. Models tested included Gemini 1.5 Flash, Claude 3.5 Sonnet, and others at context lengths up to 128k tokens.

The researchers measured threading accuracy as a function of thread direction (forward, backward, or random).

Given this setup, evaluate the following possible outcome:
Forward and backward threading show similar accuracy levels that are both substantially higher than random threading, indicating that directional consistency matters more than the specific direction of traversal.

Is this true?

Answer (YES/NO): NO